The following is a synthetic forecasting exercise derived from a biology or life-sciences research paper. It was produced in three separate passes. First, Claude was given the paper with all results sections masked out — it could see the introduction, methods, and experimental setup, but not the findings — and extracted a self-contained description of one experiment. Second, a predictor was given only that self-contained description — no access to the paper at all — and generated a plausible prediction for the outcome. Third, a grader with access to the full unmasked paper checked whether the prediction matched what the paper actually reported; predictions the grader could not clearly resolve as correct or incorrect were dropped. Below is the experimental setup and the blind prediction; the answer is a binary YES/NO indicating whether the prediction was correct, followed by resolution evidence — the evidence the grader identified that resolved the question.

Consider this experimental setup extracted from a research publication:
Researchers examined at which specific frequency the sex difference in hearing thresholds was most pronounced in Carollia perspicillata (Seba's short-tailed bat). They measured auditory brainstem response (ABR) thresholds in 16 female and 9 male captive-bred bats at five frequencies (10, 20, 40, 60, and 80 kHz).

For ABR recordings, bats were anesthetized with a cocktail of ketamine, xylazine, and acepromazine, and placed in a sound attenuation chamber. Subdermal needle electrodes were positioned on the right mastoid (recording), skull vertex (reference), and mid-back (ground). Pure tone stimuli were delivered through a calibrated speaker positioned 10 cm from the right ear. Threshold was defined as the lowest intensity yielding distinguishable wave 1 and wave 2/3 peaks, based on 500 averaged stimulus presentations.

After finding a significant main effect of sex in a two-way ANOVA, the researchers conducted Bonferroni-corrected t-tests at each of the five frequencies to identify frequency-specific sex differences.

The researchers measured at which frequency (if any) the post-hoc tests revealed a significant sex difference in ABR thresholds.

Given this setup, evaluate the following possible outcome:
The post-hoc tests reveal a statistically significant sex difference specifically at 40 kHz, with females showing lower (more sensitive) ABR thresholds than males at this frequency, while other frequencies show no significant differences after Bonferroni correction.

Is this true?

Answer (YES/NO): YES